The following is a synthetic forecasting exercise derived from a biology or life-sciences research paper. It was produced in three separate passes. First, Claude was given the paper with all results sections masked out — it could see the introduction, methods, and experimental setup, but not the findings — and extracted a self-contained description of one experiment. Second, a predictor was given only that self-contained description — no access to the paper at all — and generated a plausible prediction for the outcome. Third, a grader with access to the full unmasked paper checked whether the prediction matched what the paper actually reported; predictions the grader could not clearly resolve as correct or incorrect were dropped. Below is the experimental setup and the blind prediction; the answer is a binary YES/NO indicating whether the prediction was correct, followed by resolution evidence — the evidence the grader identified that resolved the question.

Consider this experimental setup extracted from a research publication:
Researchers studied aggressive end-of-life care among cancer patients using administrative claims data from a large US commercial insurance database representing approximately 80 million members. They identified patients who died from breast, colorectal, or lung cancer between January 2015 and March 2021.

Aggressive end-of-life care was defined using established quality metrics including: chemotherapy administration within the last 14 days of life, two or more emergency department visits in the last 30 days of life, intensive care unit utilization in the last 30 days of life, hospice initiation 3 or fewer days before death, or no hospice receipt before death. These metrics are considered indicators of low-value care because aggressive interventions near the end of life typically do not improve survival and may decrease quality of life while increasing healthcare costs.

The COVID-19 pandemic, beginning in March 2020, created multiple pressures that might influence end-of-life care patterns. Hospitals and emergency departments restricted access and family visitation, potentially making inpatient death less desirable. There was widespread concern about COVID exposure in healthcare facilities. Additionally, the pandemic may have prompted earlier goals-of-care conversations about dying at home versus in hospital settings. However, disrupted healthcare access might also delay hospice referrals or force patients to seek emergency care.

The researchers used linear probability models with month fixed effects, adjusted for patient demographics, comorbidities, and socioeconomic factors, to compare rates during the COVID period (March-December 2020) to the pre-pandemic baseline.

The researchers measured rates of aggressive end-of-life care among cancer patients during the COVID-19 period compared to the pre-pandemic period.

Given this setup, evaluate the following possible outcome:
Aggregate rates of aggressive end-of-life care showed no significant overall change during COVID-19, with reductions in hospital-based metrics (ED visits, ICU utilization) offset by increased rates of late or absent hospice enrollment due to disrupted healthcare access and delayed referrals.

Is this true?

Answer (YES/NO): NO